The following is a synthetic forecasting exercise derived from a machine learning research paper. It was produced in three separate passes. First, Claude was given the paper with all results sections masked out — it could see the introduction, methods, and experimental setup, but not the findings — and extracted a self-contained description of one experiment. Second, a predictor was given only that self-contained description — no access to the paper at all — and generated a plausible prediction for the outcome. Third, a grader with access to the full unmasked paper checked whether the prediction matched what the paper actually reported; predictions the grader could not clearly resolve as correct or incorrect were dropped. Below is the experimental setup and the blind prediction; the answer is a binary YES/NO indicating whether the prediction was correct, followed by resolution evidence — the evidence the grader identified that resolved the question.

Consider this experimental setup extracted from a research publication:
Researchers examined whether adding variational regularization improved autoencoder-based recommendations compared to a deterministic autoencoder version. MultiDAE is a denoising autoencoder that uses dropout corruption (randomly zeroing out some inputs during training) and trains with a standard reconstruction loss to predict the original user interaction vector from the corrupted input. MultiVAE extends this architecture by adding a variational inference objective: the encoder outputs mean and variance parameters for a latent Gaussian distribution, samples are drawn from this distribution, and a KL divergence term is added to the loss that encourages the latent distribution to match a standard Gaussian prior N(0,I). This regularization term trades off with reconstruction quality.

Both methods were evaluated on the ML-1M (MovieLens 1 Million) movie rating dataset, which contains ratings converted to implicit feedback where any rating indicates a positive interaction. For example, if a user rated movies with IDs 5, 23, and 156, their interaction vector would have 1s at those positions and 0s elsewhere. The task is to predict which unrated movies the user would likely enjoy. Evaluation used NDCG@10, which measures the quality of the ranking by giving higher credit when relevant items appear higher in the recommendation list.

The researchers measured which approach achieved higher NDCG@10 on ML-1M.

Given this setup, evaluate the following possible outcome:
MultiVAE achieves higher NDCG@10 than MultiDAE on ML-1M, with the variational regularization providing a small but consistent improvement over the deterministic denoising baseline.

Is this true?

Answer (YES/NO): NO